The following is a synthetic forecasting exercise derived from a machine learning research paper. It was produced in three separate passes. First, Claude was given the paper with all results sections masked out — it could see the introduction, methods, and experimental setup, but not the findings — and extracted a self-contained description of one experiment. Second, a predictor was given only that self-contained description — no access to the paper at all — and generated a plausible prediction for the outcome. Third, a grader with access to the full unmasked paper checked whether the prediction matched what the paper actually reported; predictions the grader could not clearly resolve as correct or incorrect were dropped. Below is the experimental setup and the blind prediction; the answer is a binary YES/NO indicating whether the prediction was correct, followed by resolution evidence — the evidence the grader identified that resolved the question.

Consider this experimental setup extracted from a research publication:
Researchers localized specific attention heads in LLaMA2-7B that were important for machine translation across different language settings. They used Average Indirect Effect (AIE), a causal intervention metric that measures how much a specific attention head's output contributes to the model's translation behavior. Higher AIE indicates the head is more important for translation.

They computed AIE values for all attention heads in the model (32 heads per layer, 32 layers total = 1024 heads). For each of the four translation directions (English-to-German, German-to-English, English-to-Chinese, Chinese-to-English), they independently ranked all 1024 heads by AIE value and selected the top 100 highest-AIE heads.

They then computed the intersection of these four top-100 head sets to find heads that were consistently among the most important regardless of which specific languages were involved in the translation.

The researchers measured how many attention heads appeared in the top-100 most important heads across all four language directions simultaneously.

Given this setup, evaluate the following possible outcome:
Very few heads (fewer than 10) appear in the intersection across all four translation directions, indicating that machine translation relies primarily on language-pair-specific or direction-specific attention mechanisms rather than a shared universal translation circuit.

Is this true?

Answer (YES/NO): NO